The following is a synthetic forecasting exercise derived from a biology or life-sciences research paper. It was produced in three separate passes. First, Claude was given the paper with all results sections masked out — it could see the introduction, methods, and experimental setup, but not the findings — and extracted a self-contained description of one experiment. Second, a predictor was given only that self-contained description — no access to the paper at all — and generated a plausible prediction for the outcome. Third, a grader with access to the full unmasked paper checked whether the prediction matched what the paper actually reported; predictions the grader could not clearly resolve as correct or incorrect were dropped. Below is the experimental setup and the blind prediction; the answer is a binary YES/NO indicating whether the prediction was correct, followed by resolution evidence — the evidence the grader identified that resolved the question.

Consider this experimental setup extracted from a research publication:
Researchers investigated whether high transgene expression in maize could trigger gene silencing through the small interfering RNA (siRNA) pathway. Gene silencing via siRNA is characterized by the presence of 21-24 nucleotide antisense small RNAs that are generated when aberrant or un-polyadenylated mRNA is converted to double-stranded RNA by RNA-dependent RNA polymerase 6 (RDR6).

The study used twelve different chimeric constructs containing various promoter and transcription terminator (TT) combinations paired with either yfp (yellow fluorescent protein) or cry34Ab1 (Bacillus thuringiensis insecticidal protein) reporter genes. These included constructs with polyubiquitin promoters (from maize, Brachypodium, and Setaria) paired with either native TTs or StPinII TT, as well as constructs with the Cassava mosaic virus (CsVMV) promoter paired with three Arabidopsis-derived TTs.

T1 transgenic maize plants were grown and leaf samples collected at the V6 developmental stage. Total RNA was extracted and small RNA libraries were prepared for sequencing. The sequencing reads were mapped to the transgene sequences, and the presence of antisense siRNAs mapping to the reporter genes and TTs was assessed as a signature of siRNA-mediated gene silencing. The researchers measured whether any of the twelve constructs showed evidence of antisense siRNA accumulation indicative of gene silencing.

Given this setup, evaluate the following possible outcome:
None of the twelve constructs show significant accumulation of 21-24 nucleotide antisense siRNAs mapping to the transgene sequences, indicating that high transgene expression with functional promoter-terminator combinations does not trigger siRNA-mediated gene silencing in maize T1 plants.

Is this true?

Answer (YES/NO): YES